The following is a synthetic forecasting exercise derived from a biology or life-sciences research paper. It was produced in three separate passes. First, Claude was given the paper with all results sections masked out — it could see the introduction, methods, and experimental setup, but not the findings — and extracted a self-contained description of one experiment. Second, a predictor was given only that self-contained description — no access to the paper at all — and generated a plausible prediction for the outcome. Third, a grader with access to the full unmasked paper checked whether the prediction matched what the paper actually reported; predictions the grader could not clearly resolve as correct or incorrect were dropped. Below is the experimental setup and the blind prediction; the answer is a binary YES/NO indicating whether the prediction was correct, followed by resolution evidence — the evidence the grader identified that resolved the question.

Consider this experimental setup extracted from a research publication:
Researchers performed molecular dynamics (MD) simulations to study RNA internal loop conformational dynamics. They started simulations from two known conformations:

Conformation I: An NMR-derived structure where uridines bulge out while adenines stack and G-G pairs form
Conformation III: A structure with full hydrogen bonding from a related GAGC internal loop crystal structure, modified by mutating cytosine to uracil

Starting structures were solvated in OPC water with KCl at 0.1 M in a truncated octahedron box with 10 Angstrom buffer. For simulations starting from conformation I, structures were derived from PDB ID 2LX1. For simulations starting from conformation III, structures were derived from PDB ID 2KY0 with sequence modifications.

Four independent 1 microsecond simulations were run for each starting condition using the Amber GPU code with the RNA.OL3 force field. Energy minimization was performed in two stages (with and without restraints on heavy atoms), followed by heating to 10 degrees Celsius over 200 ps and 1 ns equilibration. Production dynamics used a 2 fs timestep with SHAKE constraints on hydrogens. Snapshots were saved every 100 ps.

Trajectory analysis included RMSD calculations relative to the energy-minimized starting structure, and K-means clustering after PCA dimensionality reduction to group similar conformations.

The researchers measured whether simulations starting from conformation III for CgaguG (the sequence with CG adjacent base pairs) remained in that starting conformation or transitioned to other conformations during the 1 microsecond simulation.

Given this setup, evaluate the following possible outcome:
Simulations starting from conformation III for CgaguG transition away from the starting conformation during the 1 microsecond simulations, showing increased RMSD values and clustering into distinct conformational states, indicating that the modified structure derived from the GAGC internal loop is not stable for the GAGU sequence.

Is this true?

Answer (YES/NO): YES